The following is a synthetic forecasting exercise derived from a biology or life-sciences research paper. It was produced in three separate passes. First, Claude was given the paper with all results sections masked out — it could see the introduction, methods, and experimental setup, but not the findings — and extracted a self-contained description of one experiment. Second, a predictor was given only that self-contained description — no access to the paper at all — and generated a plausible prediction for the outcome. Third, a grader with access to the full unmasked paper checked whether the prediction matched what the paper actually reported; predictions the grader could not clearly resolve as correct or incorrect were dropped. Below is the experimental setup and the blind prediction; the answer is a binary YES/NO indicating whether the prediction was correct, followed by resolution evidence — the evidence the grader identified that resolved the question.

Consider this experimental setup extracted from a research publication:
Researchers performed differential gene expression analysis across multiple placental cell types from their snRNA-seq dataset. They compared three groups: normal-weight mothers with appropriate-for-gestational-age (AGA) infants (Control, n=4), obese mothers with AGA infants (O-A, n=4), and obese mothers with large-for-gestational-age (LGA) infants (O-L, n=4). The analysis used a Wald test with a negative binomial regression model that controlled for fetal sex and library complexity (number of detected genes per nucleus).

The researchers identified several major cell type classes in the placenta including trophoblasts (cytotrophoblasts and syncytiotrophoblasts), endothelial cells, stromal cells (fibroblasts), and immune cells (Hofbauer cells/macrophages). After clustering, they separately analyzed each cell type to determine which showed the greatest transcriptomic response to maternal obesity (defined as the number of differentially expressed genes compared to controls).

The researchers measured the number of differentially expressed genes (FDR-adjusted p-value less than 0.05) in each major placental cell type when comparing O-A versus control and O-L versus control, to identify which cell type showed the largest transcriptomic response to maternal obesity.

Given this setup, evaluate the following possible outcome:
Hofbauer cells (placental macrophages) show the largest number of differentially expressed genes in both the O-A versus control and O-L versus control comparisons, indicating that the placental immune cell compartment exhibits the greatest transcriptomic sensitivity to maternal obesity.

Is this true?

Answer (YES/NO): NO